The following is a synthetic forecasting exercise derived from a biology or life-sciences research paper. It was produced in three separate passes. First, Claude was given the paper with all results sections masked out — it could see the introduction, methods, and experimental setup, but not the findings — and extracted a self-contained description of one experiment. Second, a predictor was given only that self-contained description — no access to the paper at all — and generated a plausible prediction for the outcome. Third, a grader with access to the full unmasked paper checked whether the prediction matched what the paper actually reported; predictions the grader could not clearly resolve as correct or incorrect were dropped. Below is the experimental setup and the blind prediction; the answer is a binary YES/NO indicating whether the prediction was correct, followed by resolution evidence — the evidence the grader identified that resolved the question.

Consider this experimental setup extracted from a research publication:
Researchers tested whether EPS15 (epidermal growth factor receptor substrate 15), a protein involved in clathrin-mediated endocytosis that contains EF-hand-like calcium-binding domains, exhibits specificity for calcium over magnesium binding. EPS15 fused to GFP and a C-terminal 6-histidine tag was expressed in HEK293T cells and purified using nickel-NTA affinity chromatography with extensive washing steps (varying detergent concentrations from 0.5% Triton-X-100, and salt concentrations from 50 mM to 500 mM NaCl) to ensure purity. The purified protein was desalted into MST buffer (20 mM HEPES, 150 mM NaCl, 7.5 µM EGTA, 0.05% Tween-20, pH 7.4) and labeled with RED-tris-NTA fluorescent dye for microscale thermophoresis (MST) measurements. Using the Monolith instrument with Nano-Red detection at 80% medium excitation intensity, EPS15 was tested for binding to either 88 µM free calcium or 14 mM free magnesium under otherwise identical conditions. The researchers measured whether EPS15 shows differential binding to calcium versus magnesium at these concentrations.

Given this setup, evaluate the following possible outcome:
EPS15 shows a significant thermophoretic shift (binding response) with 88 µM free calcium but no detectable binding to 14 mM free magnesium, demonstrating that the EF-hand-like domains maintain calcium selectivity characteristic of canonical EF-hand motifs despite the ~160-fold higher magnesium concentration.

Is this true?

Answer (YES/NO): NO